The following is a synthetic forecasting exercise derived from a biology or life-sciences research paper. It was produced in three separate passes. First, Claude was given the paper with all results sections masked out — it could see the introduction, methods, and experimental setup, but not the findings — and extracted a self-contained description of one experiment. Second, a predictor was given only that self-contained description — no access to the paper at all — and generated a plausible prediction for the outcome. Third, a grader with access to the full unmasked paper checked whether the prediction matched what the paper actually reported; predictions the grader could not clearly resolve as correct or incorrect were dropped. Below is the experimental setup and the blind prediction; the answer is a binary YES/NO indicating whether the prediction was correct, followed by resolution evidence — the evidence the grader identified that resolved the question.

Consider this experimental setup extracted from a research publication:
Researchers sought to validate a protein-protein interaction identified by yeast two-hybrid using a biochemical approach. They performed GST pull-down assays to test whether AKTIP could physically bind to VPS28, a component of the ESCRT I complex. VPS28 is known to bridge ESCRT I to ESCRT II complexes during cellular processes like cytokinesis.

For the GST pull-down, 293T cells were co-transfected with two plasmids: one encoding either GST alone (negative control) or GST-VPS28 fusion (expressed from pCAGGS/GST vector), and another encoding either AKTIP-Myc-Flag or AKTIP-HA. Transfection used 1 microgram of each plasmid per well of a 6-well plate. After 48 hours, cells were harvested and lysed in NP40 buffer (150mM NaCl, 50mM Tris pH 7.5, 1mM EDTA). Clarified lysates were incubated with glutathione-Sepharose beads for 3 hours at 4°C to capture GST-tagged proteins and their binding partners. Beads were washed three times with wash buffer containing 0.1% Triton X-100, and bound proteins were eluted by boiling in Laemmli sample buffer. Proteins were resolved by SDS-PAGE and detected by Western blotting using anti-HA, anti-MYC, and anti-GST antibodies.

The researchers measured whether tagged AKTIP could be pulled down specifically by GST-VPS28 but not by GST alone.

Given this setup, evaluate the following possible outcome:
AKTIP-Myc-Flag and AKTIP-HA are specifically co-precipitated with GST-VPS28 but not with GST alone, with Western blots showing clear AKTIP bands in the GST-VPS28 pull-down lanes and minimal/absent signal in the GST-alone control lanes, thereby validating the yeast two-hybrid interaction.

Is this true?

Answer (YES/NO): YES